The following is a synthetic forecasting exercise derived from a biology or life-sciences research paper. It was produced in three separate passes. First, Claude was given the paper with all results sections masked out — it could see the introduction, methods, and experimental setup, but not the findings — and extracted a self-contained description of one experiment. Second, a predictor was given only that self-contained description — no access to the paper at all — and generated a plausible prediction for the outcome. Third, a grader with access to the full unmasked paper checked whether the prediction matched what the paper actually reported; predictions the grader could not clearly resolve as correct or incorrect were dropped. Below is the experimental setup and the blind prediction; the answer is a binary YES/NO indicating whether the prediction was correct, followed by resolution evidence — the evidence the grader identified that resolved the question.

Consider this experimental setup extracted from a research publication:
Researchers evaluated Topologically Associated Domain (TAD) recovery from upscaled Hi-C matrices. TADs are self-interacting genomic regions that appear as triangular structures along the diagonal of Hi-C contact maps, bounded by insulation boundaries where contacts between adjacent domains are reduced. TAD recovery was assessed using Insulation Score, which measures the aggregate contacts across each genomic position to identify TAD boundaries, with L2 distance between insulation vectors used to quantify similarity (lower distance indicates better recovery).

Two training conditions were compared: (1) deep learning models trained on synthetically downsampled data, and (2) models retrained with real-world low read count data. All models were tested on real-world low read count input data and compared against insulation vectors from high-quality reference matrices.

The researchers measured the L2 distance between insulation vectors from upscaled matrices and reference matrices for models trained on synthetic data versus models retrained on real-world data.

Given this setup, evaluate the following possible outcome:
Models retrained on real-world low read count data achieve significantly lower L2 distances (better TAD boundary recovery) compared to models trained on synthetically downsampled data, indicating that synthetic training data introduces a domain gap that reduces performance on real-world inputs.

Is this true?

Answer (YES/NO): NO